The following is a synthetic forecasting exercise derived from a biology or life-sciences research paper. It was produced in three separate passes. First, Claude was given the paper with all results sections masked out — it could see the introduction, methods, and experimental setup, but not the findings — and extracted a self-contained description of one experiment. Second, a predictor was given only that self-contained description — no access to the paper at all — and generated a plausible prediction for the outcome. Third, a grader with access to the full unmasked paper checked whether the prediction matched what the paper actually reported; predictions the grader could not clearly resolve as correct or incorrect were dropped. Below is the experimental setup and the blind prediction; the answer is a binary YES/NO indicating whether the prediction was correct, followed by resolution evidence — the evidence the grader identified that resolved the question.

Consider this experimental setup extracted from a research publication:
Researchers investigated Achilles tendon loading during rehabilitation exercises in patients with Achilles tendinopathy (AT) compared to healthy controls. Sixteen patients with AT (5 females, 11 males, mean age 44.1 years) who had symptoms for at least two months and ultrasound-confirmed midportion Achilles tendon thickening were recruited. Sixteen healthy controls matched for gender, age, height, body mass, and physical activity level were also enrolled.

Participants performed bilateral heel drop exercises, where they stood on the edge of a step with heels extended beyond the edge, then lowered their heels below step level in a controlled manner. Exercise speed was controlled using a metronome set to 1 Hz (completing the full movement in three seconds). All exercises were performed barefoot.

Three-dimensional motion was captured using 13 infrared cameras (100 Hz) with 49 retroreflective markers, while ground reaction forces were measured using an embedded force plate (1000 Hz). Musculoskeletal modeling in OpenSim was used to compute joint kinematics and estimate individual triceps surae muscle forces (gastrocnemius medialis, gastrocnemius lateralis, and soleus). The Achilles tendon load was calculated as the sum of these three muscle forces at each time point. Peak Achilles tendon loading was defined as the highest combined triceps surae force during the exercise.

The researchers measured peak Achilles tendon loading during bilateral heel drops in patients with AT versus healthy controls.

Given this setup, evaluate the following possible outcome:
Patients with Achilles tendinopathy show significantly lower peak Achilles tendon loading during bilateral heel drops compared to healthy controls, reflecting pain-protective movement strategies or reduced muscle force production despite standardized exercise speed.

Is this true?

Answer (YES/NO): NO